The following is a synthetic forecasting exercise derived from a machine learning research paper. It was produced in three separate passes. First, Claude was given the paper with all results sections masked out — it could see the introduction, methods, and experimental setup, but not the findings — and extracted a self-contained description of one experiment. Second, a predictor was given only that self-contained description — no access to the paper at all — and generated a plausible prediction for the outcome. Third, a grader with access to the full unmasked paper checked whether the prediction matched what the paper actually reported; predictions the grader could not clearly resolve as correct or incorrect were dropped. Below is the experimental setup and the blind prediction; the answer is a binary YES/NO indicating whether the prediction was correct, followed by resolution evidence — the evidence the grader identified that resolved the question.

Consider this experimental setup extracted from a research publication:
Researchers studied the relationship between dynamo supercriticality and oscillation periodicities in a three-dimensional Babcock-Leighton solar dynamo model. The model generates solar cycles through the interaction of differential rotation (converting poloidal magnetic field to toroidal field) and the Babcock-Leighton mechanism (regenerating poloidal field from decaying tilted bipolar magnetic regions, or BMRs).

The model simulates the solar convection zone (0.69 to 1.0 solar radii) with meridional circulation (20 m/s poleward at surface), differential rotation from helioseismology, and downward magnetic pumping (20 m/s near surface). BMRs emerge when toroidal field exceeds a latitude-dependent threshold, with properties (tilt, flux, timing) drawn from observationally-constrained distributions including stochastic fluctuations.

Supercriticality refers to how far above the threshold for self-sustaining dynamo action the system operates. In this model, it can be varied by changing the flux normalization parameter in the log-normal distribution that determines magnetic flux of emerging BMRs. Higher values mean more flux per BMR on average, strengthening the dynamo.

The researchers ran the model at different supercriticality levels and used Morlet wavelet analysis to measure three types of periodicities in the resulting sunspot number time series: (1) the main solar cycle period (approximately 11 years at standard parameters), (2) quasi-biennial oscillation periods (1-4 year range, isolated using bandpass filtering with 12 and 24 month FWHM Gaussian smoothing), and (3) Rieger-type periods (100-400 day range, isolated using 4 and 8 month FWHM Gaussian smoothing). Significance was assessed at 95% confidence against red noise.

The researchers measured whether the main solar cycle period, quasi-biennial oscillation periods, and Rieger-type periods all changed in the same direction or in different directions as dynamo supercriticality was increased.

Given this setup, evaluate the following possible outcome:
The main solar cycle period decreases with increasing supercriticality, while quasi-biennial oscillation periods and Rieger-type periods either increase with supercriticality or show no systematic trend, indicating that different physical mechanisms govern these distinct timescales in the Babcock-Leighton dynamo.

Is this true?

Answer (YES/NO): NO